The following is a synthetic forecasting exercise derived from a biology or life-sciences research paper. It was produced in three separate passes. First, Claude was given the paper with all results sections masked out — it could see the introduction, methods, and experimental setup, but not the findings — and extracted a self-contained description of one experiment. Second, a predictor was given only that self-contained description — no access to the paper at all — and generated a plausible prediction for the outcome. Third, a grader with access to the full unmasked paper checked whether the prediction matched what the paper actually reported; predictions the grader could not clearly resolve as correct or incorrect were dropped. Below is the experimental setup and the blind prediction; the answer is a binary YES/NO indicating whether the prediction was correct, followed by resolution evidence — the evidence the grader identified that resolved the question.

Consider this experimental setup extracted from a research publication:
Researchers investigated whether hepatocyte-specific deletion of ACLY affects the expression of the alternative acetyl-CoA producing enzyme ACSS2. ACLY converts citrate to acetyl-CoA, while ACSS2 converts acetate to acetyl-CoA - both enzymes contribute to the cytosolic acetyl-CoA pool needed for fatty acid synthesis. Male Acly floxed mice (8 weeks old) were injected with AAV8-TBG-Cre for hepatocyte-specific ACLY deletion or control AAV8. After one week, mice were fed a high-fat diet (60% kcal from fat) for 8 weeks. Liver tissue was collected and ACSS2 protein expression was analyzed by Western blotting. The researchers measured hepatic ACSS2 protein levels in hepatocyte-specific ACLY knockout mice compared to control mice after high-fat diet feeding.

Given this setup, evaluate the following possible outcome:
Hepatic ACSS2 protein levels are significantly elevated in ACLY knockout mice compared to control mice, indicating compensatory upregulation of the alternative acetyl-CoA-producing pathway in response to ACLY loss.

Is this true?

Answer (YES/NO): YES